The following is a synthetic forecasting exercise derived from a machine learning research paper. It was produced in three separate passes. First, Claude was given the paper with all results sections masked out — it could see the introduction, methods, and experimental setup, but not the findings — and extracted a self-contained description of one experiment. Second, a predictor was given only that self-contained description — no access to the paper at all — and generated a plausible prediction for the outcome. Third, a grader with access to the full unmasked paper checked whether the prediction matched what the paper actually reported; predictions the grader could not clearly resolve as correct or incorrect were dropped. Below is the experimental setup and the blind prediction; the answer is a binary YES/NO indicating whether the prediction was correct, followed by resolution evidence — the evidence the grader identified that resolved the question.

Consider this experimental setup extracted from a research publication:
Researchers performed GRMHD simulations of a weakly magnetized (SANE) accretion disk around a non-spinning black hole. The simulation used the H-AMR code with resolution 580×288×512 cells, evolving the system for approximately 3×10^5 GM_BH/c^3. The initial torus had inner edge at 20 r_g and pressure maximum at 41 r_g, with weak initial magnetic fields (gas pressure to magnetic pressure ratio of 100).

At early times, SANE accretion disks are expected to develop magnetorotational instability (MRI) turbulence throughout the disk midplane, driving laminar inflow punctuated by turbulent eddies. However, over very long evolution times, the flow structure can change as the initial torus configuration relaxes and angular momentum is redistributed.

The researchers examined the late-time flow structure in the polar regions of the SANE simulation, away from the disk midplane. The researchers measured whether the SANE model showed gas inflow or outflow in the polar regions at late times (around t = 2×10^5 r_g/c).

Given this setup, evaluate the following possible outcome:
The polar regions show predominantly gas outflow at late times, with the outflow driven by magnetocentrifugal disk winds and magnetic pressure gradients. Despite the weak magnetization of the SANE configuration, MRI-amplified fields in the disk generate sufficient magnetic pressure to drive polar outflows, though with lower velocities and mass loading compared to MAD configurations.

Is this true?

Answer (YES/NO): NO